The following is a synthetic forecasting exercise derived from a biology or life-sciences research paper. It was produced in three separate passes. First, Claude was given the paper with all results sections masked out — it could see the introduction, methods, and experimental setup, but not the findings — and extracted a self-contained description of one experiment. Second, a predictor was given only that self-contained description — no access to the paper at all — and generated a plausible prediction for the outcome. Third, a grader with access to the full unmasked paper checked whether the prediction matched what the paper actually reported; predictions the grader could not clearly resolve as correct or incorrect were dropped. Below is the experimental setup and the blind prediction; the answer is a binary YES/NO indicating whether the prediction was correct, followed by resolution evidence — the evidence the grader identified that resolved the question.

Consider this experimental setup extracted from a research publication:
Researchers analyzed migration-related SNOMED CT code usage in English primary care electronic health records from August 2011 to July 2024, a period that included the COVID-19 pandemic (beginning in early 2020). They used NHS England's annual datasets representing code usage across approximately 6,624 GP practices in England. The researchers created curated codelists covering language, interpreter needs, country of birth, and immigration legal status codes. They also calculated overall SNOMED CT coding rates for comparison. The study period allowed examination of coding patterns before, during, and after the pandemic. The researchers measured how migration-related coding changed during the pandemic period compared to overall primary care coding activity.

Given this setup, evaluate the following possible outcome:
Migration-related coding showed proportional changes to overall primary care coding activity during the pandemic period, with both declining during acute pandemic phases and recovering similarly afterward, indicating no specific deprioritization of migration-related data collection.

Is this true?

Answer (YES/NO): NO